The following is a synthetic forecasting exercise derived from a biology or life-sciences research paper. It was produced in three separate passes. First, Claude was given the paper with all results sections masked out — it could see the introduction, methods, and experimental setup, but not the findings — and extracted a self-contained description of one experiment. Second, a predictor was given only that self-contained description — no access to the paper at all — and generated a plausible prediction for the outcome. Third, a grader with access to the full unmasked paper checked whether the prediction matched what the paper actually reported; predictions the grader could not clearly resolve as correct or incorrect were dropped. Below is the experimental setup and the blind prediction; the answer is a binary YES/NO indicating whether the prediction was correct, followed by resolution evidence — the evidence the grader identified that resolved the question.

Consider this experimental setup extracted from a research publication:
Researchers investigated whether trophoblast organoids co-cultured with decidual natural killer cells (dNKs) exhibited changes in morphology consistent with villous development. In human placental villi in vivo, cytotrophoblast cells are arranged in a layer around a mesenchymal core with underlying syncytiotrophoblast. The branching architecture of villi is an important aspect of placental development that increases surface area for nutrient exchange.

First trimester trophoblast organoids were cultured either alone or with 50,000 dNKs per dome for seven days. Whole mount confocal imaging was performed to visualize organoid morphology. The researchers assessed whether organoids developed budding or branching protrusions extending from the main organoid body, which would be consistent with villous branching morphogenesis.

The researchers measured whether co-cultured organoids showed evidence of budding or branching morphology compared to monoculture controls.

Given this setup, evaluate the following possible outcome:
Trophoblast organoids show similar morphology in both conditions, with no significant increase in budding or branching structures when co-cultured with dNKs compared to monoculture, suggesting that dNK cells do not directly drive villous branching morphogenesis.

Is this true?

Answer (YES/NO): NO